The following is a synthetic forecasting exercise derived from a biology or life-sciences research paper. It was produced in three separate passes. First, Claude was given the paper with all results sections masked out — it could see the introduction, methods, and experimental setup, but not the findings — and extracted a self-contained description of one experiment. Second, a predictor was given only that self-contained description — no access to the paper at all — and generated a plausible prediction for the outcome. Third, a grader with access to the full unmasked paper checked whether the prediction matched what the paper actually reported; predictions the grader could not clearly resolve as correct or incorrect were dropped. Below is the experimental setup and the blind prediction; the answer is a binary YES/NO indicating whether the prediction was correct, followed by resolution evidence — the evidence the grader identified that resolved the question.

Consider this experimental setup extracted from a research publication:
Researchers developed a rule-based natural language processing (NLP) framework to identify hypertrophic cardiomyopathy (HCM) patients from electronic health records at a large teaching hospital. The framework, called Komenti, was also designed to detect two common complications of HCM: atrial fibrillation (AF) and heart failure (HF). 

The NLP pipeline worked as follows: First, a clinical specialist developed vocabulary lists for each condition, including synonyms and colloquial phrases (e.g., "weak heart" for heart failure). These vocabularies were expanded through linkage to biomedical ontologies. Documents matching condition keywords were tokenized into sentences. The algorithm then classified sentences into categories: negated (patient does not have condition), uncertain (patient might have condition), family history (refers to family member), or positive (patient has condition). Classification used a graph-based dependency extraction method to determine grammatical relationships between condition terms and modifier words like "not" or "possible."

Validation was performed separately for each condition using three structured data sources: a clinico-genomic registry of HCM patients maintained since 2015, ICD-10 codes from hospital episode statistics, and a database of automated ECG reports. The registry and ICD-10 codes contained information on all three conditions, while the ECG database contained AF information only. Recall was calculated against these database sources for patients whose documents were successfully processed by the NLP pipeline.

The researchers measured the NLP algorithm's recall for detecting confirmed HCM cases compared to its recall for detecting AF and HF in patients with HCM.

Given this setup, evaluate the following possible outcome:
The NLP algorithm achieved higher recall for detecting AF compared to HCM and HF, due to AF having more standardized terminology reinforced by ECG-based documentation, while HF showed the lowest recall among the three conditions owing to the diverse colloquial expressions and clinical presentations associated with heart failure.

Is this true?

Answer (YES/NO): NO